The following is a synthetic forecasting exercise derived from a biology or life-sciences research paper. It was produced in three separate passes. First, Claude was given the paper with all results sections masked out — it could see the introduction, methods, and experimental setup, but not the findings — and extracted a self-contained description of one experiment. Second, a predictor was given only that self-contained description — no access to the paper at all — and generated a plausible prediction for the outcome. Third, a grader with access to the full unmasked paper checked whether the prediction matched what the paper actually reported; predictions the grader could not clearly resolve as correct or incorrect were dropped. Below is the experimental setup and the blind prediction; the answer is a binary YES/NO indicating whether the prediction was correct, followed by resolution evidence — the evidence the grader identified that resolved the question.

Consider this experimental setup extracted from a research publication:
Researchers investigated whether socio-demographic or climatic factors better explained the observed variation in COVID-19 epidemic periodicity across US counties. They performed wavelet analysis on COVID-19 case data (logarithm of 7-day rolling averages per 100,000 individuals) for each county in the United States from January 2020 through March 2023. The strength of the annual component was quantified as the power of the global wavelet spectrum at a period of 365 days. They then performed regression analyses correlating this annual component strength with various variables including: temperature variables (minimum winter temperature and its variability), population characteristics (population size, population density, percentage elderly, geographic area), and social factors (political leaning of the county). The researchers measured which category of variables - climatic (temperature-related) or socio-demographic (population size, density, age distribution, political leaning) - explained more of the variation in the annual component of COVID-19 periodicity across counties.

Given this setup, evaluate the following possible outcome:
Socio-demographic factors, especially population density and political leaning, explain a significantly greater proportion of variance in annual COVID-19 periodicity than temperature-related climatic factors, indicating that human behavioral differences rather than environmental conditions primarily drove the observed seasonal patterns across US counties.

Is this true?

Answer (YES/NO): NO